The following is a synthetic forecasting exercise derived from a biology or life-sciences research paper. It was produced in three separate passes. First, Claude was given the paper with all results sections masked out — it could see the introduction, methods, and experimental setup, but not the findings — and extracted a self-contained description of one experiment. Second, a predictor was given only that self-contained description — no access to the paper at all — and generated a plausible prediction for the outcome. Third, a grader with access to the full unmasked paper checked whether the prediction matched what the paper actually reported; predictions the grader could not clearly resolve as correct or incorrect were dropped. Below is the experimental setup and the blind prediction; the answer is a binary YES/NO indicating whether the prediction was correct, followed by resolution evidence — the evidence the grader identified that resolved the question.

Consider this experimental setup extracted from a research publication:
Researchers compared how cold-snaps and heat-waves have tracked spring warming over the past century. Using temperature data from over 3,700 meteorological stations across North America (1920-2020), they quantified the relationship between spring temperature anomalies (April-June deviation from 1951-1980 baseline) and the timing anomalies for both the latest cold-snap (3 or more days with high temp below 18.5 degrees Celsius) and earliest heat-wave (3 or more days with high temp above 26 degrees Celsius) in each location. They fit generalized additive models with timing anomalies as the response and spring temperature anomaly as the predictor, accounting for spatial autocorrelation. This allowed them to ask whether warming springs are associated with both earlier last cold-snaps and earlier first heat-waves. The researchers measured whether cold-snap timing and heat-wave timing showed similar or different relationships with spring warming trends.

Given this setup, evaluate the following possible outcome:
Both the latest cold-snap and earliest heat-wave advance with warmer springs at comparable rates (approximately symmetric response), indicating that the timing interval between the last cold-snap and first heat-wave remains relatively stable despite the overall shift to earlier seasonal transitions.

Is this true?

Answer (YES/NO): NO